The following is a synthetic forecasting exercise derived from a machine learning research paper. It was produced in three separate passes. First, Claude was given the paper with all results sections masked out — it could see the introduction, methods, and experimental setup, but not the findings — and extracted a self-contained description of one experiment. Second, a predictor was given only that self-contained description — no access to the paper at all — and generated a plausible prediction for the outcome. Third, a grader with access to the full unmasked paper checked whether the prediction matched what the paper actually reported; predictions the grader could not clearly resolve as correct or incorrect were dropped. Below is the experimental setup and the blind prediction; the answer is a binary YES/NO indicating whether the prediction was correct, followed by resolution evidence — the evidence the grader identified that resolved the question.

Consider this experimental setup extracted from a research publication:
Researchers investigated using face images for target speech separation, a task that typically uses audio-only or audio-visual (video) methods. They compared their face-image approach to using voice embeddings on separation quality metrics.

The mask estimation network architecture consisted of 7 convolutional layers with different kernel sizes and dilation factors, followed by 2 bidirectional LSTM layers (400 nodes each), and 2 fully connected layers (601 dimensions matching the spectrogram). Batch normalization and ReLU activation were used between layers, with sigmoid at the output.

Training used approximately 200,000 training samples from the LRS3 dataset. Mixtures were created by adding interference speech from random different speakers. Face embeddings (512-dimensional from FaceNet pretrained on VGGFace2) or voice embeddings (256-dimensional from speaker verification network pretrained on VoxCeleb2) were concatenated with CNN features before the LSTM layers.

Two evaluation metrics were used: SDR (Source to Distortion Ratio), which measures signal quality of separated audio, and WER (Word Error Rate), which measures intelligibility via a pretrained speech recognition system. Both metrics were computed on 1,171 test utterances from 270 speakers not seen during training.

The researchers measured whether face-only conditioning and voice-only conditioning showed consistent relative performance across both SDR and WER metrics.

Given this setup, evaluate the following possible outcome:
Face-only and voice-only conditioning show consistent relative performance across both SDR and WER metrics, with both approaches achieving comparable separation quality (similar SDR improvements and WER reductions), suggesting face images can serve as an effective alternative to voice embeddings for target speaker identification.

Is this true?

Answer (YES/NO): NO